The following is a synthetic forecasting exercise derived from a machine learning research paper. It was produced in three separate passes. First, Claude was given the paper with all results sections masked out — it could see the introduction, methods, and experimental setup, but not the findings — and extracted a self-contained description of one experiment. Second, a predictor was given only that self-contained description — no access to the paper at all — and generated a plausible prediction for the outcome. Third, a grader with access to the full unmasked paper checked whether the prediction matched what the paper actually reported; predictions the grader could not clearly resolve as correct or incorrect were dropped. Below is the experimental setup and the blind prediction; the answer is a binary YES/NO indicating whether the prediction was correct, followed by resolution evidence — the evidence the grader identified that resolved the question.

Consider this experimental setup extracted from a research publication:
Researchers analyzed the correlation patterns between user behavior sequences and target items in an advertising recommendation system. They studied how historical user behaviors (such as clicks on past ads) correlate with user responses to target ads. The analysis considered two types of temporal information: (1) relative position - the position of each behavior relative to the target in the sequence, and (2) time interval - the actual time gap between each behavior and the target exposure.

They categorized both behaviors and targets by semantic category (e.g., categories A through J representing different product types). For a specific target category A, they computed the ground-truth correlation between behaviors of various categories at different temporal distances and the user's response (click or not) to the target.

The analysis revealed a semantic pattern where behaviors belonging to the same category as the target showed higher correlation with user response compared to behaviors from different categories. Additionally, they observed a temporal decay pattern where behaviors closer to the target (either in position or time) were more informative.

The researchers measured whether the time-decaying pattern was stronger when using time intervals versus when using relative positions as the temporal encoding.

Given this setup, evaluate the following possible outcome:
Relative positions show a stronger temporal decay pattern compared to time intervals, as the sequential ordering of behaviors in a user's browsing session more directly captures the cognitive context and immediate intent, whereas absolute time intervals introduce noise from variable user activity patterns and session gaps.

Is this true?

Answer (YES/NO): NO